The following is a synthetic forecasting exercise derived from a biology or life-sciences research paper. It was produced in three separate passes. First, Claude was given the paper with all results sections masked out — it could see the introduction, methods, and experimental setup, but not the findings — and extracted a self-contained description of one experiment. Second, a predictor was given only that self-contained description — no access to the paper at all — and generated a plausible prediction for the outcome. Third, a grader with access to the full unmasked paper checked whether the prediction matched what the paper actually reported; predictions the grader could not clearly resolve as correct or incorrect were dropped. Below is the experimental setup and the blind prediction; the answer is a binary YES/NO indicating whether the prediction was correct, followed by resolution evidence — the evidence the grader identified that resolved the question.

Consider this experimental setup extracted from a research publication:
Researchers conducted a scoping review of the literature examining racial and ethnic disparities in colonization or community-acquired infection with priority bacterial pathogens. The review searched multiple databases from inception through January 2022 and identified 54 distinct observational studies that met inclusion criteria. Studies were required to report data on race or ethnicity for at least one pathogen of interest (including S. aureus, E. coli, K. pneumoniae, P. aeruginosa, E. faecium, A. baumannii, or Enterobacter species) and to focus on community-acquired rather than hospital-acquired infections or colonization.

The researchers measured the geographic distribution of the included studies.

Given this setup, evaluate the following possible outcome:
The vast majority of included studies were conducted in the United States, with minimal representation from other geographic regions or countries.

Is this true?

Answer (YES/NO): YES